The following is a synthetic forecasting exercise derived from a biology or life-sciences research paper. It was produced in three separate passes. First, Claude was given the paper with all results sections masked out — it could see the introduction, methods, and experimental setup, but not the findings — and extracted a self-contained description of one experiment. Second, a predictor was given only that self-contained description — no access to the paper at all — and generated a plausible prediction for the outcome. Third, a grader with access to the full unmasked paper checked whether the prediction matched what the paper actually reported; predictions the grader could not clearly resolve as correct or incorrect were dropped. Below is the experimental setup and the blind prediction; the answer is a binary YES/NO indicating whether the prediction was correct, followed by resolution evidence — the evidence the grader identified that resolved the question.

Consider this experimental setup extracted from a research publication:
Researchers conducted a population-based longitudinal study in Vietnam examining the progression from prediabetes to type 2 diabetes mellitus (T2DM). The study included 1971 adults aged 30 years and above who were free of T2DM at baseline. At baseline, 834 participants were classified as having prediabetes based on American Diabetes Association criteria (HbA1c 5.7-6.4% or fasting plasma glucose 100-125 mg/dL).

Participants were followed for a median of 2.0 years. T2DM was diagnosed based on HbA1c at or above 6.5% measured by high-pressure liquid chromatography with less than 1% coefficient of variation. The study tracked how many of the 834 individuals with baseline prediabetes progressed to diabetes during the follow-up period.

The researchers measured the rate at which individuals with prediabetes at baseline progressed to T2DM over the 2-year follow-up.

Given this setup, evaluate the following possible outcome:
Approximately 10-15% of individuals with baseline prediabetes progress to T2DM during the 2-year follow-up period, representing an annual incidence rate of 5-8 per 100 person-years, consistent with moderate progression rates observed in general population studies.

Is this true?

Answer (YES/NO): YES